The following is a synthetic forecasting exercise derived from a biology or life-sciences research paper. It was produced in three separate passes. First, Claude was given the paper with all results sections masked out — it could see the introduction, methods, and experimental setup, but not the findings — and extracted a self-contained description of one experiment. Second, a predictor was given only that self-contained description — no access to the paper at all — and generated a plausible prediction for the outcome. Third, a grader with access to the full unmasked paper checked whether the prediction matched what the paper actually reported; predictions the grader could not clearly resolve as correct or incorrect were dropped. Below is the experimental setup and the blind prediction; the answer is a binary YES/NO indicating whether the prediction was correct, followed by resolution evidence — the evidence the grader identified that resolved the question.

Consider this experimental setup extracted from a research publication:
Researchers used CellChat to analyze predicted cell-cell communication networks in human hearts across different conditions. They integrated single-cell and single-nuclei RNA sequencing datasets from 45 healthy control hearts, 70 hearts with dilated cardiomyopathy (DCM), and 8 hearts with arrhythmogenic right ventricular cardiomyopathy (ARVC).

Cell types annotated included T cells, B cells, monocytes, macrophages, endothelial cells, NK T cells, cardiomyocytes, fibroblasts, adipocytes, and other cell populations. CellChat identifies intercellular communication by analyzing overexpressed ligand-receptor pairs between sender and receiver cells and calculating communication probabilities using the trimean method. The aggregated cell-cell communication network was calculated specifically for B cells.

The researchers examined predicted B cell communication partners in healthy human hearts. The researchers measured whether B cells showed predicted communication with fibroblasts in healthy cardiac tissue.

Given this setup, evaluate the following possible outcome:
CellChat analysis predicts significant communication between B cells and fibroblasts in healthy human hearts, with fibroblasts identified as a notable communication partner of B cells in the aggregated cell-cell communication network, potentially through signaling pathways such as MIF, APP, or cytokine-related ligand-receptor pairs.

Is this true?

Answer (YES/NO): YES